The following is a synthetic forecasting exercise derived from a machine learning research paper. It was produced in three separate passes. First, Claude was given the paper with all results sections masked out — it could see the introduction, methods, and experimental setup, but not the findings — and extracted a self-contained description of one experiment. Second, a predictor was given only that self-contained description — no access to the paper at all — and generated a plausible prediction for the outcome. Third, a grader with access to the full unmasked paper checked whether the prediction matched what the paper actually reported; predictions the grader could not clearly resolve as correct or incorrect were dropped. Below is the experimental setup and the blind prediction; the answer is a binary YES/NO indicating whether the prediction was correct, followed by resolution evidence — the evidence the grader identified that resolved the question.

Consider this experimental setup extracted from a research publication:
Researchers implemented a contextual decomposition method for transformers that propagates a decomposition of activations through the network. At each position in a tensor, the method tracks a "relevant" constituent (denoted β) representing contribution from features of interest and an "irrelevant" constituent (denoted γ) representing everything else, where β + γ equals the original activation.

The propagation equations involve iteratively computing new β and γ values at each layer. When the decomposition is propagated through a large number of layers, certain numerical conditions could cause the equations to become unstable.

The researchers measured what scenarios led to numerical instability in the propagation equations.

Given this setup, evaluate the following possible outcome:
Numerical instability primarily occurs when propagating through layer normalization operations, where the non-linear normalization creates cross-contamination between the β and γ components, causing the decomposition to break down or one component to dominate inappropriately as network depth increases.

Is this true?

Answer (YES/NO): NO